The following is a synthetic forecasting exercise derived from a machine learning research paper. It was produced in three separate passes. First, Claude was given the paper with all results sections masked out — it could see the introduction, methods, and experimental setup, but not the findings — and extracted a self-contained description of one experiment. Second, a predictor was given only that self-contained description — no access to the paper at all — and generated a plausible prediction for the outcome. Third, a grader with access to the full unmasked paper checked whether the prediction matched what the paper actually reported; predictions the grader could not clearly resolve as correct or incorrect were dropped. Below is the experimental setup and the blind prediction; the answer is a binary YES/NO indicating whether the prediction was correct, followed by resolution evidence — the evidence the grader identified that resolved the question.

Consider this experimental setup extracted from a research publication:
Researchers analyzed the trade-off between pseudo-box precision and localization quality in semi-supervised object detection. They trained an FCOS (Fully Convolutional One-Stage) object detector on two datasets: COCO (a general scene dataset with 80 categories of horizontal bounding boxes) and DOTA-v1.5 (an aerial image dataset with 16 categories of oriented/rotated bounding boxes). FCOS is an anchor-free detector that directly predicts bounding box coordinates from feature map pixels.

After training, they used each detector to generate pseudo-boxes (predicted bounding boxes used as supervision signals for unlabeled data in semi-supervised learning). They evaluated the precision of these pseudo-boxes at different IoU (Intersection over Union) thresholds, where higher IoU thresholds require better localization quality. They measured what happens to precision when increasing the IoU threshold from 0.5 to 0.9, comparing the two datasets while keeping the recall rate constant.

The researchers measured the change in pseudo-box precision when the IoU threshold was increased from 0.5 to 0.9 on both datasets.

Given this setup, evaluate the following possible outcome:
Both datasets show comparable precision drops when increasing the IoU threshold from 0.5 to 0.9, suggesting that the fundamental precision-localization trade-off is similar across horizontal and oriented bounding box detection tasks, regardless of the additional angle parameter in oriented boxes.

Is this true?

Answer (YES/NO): NO